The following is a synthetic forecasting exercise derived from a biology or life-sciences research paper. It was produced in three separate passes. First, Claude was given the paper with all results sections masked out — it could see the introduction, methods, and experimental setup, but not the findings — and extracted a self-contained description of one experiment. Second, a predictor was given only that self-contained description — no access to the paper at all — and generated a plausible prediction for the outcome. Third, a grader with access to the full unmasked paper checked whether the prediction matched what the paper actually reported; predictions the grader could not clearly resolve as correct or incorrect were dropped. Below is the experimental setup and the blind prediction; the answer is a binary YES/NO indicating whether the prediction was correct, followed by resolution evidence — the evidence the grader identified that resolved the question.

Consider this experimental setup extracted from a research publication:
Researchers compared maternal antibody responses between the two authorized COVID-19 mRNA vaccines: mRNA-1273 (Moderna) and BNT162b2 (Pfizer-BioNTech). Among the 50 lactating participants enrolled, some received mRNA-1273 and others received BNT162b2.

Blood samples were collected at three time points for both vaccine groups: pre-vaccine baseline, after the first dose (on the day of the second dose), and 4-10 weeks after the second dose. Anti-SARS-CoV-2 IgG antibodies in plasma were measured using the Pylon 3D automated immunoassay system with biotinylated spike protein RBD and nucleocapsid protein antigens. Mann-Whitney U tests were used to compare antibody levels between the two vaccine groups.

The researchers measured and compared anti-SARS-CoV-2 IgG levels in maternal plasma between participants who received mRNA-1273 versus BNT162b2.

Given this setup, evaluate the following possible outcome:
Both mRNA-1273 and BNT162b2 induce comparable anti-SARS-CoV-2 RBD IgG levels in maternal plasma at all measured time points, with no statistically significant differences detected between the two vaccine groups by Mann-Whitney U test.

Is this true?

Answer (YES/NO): NO